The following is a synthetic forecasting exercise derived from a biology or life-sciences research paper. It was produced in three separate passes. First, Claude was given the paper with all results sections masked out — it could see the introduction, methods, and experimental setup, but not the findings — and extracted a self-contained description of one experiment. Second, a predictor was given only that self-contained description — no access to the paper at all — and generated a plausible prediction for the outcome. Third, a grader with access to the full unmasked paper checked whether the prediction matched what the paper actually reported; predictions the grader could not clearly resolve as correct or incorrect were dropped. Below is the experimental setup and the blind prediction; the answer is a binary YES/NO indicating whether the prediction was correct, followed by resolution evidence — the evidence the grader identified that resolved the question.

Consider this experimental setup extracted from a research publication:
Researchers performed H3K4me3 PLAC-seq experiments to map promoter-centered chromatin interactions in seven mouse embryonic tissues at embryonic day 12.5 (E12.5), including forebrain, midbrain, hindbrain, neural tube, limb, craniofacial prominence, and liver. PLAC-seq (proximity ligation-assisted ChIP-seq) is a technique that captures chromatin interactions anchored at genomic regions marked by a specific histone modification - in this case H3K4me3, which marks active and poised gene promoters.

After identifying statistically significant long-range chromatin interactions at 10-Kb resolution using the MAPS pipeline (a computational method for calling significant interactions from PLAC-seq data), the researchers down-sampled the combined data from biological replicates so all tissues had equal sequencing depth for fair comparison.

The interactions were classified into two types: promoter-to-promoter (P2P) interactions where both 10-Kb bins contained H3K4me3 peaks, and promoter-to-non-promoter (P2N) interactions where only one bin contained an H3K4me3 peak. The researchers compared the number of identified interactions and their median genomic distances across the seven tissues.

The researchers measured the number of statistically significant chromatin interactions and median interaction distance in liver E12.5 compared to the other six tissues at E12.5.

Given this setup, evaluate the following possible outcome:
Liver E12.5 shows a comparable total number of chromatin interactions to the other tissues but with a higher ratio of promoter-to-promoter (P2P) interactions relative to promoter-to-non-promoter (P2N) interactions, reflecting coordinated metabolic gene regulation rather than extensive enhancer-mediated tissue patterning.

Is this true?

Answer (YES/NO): NO